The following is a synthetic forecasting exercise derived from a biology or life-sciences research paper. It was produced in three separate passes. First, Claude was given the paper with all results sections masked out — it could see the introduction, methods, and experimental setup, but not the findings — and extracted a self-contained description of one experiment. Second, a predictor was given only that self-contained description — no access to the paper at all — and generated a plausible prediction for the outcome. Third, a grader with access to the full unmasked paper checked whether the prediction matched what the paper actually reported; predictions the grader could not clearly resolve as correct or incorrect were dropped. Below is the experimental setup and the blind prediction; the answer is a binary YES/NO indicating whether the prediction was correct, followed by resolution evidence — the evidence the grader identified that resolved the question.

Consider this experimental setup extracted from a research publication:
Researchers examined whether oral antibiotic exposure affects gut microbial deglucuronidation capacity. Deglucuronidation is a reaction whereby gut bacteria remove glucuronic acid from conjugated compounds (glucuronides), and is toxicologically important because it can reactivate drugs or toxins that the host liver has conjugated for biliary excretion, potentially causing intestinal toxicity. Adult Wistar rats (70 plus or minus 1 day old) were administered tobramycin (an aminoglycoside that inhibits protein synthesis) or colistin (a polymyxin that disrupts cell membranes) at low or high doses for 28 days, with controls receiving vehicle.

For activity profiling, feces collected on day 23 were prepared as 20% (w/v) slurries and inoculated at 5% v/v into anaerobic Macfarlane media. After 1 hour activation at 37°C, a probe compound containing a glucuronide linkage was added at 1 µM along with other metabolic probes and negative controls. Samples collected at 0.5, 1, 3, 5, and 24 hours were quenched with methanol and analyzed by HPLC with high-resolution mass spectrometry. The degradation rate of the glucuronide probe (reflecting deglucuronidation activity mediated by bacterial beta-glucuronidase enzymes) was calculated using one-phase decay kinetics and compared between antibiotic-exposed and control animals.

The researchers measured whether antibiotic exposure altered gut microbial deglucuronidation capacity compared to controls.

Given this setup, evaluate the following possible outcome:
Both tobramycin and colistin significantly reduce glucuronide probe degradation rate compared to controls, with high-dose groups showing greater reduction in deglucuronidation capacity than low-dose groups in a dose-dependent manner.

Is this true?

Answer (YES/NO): NO